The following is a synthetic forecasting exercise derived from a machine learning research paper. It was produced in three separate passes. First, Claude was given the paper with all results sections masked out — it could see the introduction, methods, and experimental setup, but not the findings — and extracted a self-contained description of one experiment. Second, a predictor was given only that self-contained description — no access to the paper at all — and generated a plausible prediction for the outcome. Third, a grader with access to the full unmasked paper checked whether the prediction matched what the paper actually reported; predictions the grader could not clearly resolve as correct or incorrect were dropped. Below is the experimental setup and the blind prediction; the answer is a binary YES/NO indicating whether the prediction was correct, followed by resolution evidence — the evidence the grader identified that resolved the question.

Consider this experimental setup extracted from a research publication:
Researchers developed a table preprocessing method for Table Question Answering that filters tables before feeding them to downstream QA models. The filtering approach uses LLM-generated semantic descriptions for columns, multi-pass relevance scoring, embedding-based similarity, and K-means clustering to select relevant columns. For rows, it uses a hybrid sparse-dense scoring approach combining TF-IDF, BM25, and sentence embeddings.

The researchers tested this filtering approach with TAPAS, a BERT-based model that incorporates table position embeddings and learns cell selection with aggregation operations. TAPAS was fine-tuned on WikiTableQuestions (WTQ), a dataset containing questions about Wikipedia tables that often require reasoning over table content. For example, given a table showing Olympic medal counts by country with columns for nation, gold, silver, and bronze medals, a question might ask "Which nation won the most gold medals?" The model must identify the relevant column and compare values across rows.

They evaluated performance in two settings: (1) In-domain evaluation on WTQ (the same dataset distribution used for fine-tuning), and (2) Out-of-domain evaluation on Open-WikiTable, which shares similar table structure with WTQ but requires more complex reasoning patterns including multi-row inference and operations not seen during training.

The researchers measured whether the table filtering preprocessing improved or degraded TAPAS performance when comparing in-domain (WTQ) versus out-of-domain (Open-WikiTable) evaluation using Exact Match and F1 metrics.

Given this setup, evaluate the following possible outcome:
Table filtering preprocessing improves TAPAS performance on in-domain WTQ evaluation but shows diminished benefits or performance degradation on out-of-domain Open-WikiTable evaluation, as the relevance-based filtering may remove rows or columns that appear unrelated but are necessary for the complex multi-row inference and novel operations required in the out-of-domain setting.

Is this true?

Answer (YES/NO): NO